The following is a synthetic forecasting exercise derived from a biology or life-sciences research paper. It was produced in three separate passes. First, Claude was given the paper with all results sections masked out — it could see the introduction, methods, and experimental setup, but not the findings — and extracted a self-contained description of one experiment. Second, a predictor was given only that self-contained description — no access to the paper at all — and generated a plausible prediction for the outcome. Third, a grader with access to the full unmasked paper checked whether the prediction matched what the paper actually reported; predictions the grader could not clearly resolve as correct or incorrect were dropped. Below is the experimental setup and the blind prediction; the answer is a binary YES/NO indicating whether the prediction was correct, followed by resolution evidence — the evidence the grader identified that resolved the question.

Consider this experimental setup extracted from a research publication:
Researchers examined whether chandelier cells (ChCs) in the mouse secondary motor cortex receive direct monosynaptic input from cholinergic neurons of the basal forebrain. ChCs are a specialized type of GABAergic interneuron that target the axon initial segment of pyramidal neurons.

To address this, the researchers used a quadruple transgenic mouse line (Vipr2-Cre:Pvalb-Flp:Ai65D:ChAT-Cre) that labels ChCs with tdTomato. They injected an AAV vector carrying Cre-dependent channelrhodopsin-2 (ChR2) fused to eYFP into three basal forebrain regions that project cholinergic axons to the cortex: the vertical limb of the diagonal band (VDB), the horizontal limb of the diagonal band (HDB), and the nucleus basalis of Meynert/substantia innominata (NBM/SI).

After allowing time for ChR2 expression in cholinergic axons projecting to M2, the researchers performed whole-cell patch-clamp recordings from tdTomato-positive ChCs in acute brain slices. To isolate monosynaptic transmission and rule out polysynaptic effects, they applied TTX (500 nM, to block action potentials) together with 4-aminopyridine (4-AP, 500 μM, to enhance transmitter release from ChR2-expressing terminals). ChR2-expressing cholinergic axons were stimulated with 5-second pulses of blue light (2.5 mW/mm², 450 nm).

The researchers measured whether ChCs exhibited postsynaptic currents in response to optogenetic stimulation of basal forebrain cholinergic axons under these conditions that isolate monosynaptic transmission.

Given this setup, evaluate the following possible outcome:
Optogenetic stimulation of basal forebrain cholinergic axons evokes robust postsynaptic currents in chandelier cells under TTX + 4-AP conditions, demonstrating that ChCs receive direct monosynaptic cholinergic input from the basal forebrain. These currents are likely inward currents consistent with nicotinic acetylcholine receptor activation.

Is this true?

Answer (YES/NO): YES